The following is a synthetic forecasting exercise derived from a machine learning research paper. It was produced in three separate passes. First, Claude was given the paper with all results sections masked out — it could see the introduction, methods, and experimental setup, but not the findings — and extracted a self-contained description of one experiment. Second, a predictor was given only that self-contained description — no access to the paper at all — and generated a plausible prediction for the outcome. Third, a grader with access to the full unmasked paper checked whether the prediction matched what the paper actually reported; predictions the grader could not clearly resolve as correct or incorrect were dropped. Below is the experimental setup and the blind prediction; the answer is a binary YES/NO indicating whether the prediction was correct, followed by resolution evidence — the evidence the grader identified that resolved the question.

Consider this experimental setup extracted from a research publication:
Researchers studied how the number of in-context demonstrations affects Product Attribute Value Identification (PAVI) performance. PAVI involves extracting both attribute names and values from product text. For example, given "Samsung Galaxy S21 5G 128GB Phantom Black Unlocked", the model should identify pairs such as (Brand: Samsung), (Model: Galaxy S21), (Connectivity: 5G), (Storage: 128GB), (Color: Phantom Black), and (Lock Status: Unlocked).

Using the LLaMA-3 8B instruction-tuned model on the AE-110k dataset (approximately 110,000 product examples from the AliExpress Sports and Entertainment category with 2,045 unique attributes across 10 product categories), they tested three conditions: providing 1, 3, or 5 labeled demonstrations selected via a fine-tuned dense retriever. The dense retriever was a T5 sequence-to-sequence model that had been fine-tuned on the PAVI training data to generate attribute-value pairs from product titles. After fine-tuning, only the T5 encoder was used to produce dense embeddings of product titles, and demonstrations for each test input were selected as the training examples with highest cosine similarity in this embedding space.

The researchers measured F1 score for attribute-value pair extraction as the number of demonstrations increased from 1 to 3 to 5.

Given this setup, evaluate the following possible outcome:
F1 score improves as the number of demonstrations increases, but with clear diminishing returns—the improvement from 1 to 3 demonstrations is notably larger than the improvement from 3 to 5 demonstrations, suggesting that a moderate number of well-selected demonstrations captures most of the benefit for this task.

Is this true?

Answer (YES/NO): NO